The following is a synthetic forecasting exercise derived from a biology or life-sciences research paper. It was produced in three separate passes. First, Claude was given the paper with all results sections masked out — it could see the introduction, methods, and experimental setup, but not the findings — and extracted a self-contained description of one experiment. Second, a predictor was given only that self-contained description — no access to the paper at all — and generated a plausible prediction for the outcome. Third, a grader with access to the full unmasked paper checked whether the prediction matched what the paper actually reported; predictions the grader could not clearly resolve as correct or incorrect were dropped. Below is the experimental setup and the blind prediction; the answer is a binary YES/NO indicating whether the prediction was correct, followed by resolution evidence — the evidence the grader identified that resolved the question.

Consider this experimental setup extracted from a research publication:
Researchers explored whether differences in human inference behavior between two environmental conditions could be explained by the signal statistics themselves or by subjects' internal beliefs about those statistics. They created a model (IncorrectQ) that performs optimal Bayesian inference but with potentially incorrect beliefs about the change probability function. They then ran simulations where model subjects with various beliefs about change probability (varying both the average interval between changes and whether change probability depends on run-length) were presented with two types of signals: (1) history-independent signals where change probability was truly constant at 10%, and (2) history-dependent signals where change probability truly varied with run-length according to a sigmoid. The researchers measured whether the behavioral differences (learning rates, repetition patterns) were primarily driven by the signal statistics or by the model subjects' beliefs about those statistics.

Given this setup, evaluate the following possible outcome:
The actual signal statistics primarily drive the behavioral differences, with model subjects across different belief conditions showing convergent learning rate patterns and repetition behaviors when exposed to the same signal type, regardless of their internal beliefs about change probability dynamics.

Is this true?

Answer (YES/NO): NO